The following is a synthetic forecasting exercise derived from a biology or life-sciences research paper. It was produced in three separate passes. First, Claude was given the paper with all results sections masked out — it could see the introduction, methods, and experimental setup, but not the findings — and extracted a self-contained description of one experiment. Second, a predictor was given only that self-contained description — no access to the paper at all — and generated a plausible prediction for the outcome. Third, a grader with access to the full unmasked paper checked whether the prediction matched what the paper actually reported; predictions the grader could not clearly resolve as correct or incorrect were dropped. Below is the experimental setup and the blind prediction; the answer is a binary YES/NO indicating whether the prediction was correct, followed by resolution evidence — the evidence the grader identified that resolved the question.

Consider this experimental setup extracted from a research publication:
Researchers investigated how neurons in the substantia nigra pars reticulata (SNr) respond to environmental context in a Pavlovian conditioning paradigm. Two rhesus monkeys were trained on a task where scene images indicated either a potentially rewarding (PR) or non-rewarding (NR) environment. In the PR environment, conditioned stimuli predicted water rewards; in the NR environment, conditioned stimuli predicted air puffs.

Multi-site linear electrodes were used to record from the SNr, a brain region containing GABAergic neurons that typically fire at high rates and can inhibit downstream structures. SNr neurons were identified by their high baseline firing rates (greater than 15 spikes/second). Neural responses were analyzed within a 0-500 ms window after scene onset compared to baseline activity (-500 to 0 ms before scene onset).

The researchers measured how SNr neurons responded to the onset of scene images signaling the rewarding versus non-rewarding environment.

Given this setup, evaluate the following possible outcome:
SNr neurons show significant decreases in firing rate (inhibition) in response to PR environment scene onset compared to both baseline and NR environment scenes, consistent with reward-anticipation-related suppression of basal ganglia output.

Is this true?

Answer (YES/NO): YES